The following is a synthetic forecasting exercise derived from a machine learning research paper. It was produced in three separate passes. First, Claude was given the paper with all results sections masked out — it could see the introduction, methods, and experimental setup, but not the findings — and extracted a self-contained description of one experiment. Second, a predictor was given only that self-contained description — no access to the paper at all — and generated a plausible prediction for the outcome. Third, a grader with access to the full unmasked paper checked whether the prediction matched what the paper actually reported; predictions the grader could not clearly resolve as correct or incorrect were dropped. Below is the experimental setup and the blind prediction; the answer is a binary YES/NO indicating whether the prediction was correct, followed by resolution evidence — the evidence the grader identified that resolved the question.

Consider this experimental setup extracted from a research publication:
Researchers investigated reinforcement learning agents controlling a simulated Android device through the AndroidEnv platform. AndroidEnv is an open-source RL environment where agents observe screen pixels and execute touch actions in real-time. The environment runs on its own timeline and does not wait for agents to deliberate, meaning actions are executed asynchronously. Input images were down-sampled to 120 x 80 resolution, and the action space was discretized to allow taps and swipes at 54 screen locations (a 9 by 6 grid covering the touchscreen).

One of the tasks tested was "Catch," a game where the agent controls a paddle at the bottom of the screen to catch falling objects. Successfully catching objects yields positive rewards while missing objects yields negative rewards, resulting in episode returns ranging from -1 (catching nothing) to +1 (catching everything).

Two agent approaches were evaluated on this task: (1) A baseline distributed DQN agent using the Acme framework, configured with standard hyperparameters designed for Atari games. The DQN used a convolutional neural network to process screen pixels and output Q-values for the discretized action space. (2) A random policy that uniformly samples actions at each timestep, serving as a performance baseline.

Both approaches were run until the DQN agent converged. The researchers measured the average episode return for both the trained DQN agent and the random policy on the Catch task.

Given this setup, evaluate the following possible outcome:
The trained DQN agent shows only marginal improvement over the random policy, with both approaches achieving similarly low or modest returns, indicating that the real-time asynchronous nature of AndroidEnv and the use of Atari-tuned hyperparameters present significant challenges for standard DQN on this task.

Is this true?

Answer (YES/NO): NO